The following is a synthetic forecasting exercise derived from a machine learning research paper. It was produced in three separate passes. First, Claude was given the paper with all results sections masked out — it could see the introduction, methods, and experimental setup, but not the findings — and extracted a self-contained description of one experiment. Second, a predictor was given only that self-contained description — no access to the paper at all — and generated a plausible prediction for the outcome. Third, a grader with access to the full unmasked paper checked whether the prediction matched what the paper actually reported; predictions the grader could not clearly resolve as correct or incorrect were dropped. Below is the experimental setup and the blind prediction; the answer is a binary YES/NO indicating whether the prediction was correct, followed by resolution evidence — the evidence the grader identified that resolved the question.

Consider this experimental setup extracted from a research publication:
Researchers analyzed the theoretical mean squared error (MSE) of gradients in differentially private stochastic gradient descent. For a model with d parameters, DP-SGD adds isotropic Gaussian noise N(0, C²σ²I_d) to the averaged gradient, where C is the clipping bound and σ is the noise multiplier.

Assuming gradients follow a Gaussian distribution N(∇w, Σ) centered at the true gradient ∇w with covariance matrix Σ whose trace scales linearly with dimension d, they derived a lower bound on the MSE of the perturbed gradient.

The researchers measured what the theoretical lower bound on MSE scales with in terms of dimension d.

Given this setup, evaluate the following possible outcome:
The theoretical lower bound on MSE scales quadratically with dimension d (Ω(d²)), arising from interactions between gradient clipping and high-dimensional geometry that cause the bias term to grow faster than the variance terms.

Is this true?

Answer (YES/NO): NO